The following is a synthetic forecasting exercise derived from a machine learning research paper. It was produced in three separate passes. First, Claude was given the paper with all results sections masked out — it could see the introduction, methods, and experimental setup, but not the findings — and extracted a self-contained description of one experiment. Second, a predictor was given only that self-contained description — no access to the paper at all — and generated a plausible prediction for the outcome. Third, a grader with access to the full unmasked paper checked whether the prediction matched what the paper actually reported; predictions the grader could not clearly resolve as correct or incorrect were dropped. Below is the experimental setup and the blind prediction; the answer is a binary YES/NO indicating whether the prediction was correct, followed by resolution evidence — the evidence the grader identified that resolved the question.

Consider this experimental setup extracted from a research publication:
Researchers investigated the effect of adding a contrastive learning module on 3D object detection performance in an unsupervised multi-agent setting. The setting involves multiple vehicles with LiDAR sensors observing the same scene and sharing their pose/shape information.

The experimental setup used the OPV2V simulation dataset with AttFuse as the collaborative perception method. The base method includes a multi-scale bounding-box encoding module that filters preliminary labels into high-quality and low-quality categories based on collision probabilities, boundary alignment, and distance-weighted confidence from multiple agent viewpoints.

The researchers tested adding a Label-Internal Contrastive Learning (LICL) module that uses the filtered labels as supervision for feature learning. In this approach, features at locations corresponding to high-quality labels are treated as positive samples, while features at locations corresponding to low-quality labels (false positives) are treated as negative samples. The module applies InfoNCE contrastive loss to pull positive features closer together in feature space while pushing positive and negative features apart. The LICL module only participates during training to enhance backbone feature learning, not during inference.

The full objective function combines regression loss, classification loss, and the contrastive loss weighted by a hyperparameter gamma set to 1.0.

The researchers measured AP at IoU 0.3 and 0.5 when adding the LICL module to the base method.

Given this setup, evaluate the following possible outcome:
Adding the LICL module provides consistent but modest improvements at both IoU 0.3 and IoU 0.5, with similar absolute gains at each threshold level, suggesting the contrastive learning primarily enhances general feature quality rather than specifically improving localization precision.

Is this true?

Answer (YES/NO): NO